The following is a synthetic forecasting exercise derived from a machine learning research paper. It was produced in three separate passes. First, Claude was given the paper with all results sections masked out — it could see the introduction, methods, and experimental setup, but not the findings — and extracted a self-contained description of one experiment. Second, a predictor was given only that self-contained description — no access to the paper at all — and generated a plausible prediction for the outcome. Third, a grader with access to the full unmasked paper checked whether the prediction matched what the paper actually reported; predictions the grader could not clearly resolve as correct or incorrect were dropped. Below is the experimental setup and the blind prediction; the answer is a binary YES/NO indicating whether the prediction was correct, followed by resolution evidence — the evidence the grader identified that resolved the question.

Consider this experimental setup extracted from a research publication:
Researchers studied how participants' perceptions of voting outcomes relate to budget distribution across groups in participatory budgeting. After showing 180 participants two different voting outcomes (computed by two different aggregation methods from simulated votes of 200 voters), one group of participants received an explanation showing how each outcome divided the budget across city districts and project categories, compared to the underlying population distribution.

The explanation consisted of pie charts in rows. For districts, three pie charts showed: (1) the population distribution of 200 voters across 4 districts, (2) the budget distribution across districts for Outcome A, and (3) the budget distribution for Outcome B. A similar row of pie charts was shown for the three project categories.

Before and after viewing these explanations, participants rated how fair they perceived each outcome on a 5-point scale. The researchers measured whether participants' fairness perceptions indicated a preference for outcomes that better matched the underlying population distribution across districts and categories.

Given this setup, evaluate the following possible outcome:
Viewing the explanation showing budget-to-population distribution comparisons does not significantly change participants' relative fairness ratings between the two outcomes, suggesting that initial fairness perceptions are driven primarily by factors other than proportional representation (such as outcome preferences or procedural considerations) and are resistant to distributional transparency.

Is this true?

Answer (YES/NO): NO